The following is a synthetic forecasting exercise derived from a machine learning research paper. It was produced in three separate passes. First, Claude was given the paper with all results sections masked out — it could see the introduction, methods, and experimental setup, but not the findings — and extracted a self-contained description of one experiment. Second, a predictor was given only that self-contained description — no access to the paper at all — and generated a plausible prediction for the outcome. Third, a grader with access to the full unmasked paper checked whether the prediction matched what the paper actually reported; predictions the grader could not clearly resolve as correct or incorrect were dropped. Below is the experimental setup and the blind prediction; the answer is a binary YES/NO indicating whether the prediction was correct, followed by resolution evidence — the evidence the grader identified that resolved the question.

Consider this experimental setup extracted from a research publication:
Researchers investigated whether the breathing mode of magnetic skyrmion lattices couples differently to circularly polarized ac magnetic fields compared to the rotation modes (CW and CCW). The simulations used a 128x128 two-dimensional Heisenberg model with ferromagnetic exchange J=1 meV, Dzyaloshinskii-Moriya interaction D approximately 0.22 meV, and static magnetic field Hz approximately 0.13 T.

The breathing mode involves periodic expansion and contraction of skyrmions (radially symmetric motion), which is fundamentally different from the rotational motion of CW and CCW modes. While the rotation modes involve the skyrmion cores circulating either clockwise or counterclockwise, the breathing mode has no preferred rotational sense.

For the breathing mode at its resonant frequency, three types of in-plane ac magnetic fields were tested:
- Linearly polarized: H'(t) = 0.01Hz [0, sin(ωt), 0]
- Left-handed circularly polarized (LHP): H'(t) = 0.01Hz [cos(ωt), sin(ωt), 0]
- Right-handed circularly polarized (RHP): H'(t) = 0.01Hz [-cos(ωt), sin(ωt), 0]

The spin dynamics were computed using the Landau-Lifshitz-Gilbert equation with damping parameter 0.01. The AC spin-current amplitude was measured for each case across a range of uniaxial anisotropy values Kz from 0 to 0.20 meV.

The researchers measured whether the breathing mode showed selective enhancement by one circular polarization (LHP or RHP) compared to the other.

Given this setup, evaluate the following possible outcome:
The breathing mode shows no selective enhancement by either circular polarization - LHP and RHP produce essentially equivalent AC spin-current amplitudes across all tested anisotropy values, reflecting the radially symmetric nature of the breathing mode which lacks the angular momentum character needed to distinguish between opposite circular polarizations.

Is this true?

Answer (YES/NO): YES